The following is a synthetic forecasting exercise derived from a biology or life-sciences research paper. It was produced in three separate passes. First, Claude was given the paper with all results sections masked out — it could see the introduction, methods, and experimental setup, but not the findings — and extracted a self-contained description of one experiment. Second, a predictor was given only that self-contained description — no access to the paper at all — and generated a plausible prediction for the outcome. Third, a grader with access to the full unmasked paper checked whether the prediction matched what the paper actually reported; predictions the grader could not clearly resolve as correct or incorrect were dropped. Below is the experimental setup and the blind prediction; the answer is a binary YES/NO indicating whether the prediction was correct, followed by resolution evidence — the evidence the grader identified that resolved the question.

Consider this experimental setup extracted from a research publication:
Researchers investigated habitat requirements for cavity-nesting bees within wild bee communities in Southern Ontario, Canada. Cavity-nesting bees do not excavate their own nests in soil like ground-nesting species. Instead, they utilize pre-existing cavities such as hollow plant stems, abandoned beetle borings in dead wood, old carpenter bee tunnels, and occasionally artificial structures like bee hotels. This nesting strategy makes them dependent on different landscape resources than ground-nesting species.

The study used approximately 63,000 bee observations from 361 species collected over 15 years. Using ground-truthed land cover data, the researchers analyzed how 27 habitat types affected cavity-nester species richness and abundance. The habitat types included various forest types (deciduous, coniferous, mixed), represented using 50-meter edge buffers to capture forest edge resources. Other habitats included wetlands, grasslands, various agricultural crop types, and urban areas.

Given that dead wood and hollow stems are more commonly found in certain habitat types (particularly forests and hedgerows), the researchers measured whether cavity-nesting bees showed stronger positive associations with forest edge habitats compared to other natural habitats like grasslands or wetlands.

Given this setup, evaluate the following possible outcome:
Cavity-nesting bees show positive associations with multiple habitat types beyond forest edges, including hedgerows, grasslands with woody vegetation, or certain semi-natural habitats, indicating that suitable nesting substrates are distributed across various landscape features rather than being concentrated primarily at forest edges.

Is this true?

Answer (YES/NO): NO